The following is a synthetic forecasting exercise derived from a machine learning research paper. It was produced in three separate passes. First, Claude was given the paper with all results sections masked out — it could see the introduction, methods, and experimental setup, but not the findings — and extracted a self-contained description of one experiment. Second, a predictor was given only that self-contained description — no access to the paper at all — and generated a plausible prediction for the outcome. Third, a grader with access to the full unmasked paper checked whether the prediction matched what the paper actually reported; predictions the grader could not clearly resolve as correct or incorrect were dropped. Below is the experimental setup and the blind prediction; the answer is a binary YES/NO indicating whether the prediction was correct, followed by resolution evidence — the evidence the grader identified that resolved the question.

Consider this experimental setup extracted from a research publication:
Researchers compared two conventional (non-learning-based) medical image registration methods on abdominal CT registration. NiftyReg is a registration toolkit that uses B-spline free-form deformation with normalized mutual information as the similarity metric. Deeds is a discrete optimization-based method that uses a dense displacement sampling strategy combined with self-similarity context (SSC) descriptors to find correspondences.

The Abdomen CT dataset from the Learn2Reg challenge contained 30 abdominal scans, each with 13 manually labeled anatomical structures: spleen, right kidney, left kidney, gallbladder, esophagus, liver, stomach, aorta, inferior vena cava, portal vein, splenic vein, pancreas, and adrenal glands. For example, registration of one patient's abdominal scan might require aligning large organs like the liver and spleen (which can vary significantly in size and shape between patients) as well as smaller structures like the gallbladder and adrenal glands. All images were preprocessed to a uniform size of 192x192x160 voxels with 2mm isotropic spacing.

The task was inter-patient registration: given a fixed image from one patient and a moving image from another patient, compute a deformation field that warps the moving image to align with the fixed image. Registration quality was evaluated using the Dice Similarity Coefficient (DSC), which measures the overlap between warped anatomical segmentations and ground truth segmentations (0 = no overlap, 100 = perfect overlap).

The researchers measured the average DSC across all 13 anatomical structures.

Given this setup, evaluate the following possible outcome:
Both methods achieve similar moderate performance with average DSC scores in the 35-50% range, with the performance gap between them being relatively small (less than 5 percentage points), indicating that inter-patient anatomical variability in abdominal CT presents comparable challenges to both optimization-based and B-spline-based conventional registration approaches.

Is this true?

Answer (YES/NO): NO